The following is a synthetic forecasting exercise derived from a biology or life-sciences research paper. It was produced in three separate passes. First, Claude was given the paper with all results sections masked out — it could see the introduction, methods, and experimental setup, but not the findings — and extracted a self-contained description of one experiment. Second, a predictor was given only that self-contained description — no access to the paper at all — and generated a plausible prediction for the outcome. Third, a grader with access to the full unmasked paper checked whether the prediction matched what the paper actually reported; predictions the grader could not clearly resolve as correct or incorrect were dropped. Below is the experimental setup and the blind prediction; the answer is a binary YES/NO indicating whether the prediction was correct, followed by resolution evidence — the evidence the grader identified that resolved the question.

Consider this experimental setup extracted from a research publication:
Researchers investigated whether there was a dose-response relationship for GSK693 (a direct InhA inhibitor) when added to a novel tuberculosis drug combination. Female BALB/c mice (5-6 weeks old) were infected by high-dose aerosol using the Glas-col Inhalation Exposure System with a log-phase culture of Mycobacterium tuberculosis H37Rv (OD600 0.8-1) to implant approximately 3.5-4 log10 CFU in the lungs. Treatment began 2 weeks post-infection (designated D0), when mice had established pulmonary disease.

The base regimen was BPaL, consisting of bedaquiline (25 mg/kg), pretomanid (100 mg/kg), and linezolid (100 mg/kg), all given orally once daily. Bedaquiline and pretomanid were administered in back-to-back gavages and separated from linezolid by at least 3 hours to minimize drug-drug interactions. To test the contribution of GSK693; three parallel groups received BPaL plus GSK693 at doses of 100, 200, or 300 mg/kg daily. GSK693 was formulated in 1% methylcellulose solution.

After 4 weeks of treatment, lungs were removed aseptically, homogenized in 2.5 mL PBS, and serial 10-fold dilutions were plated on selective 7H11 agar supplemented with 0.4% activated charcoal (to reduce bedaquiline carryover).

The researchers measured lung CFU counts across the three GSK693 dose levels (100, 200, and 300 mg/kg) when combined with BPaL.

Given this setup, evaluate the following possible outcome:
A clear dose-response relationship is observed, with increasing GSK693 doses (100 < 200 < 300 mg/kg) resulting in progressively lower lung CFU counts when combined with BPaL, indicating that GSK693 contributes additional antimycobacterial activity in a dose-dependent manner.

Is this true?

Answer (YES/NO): NO